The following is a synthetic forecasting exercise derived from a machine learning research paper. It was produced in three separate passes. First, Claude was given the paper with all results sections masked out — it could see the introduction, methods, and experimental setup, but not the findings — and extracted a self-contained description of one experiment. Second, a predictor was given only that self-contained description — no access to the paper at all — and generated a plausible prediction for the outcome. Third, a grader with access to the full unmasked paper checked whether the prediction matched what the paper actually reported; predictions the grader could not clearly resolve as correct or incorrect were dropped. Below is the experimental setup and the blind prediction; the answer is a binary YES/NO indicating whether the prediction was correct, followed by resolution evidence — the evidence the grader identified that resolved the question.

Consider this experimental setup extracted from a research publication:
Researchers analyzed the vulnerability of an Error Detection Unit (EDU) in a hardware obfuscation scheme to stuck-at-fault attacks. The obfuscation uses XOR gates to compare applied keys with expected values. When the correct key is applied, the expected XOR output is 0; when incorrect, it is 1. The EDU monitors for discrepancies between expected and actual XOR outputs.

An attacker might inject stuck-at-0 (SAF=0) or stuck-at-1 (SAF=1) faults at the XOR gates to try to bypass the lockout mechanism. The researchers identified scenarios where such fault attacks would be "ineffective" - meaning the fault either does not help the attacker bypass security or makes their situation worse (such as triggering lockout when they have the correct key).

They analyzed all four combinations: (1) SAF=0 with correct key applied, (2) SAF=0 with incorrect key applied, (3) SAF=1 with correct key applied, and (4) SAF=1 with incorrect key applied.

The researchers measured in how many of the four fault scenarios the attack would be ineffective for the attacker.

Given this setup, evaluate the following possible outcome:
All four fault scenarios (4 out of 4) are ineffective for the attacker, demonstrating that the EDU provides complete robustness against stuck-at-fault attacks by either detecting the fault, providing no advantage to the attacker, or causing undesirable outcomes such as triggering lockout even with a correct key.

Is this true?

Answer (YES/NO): NO